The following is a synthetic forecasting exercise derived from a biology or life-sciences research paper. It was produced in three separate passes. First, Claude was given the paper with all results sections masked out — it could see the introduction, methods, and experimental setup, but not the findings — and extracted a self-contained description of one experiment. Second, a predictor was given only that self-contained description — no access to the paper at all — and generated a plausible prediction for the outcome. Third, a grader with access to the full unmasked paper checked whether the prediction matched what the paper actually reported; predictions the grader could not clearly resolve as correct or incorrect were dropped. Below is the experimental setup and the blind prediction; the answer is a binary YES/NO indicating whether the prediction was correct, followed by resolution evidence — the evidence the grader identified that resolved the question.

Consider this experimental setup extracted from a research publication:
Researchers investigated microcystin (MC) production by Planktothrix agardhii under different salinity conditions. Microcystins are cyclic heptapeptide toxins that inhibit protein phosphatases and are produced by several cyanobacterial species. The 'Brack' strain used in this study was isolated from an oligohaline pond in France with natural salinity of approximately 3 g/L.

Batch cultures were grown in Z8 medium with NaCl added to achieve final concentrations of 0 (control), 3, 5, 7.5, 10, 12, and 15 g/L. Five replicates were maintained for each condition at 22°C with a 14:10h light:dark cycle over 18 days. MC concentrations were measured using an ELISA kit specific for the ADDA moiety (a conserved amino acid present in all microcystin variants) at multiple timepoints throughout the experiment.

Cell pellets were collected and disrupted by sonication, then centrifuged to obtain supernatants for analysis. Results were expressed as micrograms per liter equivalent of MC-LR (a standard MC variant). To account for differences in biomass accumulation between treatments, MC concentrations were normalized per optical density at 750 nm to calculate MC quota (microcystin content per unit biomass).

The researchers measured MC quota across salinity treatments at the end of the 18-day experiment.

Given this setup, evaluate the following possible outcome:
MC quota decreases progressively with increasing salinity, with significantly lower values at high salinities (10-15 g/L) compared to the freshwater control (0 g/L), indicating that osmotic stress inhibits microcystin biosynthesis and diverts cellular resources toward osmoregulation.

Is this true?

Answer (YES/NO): NO